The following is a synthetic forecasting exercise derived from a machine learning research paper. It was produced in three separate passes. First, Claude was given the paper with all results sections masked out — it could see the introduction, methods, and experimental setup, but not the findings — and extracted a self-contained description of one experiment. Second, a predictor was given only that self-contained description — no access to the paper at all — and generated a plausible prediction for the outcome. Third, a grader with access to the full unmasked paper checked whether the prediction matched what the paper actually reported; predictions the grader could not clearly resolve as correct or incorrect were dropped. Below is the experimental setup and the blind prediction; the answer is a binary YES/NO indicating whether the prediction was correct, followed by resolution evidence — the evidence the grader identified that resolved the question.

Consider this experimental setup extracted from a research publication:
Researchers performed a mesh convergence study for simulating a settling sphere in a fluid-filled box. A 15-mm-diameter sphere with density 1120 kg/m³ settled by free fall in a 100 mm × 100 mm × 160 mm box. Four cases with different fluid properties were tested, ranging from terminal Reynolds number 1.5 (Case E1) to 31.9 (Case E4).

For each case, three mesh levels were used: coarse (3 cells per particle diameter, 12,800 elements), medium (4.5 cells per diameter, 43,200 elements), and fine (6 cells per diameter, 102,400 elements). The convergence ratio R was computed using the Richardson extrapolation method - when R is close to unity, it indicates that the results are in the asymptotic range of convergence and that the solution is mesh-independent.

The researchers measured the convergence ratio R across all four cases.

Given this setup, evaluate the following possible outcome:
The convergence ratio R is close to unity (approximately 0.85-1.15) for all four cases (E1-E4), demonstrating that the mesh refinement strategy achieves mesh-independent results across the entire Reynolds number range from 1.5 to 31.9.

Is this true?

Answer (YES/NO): YES